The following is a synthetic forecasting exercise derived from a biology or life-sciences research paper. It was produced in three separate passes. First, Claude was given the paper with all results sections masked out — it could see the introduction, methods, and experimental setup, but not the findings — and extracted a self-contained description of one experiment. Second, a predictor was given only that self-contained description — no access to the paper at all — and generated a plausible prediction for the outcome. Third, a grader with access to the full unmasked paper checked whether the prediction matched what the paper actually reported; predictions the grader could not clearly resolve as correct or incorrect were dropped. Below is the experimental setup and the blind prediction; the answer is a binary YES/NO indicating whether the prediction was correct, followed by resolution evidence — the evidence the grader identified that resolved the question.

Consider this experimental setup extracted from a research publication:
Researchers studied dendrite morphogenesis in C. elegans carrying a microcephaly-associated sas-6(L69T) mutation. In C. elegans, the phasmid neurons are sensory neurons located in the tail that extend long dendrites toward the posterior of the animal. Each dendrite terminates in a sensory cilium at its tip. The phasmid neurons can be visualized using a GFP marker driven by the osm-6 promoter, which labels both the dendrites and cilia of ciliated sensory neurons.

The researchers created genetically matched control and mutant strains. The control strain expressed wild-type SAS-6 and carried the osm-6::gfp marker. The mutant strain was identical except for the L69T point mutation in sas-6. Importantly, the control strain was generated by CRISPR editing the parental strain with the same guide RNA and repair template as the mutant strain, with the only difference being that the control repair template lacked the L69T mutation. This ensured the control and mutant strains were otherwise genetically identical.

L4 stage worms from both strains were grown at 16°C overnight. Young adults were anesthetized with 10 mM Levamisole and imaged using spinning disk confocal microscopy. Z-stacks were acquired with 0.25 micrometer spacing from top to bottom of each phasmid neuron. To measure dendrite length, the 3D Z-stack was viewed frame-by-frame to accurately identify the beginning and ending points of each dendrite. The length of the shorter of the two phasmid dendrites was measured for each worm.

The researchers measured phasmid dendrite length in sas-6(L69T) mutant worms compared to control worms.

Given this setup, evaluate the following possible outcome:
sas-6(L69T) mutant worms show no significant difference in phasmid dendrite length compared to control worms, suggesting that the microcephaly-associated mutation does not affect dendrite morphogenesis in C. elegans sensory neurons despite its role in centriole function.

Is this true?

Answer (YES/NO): NO